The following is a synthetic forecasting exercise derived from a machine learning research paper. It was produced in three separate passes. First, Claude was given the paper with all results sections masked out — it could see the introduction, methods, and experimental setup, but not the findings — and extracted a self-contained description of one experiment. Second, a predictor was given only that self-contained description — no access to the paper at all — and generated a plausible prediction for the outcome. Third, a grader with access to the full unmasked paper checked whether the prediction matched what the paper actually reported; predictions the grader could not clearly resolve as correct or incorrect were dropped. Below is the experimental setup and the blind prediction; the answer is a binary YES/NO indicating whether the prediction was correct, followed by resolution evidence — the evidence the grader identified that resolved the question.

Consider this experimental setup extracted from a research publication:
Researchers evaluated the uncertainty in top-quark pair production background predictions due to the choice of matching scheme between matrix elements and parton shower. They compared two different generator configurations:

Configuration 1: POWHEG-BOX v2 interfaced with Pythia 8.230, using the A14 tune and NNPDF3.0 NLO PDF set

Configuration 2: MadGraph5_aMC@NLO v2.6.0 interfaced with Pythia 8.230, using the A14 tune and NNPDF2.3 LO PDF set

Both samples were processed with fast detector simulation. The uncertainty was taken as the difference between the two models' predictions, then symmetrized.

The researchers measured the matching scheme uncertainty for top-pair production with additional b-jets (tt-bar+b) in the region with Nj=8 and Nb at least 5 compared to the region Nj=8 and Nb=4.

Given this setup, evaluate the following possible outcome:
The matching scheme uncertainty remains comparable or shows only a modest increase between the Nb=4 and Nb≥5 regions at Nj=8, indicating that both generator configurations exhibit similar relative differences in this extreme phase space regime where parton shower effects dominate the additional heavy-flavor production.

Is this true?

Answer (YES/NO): NO